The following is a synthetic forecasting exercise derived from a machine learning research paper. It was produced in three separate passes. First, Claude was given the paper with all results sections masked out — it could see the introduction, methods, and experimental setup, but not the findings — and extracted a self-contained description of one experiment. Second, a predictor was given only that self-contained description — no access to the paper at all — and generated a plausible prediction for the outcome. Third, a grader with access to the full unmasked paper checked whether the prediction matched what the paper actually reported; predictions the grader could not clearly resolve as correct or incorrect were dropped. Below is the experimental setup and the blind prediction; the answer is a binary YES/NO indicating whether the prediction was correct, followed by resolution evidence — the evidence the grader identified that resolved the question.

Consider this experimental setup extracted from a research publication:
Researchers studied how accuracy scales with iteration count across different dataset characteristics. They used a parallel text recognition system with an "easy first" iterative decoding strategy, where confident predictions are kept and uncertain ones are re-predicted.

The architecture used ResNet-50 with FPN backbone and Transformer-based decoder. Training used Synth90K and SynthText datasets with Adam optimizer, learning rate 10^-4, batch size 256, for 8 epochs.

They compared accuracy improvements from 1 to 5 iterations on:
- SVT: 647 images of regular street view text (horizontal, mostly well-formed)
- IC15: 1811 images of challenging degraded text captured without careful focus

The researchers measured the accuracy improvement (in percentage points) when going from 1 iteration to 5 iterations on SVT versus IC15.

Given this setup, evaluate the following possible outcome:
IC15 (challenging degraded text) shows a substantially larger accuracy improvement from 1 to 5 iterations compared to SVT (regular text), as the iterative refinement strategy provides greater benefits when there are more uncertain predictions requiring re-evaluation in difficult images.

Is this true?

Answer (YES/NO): YES